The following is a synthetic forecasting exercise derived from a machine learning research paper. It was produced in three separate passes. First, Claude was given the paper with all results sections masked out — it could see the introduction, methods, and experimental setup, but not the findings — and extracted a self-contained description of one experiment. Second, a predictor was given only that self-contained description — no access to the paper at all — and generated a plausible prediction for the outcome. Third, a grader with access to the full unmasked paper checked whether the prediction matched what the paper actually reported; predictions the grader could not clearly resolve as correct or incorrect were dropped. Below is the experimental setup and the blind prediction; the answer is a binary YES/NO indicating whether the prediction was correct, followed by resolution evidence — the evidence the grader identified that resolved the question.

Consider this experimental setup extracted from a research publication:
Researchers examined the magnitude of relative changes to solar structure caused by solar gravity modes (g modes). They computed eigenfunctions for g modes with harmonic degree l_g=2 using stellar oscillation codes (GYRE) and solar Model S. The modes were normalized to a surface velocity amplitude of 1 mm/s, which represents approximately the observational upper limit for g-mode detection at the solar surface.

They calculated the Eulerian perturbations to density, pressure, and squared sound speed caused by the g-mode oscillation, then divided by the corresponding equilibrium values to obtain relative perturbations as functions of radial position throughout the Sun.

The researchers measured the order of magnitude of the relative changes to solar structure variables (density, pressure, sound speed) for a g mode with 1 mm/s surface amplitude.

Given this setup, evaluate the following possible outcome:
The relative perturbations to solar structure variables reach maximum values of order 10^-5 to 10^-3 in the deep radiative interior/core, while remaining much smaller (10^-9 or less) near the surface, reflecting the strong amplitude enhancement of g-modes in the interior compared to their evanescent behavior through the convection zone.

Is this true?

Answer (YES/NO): NO